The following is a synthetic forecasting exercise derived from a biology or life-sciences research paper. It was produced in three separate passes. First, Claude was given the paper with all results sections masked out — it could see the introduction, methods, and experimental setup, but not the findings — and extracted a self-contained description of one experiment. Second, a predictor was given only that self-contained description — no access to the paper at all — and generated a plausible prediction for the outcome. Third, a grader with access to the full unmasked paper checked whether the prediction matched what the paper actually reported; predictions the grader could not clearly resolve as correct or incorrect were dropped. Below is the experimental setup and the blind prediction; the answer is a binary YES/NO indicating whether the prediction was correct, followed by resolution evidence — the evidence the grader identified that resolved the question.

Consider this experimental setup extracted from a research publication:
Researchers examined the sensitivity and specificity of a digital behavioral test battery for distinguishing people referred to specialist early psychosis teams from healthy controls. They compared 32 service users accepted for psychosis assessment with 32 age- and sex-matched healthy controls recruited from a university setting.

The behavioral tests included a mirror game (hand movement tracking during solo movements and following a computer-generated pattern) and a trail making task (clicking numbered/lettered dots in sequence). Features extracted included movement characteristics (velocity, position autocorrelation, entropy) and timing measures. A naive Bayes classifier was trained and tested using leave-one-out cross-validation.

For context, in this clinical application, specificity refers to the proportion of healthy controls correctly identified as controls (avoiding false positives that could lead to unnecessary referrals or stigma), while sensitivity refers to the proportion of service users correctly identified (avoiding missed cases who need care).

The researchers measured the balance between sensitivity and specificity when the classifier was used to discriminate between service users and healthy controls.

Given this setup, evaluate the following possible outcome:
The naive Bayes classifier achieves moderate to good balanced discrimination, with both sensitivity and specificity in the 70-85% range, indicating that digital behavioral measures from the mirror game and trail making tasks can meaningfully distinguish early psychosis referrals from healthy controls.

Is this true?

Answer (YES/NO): NO